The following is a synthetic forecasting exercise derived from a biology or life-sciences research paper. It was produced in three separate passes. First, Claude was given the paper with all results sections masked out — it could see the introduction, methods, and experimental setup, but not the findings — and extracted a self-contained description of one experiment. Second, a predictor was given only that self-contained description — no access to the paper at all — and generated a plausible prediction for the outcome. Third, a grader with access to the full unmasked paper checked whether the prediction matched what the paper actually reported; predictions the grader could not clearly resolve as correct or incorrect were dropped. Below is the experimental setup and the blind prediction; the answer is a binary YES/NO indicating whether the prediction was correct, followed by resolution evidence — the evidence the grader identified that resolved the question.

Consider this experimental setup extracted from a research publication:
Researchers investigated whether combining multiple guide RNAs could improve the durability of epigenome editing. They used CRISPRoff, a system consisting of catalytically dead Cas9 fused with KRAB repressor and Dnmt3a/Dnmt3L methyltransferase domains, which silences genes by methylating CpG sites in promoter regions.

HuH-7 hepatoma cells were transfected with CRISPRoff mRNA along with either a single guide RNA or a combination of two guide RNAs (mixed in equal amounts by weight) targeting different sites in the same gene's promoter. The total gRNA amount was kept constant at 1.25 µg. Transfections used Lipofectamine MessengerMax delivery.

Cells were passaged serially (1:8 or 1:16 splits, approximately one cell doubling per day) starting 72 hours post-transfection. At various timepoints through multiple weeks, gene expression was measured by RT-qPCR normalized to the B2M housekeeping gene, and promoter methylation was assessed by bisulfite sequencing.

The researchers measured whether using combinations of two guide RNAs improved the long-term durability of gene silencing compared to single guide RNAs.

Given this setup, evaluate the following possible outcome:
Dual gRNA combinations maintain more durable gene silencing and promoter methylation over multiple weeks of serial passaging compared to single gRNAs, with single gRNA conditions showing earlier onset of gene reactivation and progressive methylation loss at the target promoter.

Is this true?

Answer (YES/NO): YES